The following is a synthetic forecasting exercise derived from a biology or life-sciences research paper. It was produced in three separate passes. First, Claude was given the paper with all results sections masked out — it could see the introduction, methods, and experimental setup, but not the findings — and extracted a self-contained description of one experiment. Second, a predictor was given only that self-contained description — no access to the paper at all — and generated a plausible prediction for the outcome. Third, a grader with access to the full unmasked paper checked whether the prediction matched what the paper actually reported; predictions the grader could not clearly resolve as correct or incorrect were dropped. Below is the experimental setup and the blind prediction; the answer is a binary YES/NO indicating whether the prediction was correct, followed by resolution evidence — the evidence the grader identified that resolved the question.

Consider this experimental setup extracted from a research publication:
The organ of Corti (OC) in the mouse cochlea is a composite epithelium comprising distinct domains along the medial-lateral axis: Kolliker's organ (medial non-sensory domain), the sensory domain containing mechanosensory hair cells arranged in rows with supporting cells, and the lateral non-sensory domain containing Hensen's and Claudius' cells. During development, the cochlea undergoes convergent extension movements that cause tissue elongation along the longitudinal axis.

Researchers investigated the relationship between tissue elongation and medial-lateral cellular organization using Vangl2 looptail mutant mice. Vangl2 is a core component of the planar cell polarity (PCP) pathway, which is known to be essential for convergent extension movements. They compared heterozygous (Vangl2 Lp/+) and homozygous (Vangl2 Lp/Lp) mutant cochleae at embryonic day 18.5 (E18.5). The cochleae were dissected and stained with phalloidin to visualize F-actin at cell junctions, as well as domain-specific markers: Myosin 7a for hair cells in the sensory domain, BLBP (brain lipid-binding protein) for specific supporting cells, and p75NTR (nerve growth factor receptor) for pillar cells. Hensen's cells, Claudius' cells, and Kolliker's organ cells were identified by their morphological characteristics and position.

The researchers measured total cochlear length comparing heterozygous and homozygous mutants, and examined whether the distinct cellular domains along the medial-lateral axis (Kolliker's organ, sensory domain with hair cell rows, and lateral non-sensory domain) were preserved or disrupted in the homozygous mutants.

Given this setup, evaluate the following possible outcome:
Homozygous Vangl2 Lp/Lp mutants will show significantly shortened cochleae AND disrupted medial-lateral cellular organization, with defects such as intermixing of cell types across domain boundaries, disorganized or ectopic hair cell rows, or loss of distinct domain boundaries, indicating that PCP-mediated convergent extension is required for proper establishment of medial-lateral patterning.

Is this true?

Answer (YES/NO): NO